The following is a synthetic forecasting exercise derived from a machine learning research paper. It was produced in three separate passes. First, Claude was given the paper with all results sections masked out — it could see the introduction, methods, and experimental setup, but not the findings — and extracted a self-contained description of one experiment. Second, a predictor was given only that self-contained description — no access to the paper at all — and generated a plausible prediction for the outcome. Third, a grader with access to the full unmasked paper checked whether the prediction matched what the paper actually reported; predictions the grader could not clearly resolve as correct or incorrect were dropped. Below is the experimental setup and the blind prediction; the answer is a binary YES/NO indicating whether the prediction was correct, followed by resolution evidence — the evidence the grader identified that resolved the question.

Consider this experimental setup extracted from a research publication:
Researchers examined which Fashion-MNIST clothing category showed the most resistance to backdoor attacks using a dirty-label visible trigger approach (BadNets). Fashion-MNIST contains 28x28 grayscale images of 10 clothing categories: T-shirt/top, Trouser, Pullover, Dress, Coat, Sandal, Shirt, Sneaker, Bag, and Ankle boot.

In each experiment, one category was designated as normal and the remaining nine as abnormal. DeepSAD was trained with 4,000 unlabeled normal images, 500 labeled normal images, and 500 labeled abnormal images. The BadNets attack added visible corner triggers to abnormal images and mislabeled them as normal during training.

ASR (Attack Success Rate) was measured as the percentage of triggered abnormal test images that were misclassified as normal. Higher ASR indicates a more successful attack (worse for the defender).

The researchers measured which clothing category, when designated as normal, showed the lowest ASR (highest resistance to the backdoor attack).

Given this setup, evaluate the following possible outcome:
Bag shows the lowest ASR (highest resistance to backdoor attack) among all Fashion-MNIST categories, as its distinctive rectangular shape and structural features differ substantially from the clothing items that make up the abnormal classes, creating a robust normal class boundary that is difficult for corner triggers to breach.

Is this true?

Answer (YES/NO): NO